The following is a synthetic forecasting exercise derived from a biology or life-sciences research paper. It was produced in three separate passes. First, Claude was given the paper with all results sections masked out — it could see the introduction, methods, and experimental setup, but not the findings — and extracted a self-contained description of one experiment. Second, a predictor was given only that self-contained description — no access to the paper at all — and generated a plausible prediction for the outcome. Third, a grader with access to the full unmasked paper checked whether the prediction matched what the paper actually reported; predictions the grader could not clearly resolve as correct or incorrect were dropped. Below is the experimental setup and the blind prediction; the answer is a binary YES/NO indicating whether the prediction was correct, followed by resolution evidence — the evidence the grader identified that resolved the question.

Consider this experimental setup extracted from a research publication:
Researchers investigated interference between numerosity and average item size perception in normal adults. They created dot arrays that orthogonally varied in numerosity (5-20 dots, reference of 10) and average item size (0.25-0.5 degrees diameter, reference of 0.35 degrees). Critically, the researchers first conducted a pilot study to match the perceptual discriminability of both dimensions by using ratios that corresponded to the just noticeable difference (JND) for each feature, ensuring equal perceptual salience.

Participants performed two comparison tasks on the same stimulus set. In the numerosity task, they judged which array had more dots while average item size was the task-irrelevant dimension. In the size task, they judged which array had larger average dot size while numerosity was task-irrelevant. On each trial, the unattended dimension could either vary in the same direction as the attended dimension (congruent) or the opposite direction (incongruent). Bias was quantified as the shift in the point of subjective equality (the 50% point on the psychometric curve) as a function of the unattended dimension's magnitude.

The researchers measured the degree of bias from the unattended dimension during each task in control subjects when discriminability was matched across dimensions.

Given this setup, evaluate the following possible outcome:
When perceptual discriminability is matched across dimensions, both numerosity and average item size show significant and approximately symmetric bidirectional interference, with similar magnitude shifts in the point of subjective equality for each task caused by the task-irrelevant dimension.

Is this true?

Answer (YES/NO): NO